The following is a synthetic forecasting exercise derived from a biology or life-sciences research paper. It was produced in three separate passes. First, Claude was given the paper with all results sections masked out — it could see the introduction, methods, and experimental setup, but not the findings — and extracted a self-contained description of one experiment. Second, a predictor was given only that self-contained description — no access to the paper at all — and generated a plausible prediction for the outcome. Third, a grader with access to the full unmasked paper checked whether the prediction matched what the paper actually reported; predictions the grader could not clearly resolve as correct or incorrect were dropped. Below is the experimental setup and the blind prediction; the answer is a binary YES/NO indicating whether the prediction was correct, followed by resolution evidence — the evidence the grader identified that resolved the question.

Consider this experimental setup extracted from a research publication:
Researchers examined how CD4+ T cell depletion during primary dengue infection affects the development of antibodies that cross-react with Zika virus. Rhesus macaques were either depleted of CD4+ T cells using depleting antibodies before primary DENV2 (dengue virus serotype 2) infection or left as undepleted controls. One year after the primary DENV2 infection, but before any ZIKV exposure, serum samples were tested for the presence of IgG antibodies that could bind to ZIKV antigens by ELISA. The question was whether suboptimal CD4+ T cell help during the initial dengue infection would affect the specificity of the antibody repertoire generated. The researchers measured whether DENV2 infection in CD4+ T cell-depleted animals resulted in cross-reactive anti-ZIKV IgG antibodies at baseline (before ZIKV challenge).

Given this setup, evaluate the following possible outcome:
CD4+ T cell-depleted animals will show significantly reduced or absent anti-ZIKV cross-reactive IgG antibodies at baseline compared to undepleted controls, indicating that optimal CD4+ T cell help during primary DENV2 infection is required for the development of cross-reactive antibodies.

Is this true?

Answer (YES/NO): NO